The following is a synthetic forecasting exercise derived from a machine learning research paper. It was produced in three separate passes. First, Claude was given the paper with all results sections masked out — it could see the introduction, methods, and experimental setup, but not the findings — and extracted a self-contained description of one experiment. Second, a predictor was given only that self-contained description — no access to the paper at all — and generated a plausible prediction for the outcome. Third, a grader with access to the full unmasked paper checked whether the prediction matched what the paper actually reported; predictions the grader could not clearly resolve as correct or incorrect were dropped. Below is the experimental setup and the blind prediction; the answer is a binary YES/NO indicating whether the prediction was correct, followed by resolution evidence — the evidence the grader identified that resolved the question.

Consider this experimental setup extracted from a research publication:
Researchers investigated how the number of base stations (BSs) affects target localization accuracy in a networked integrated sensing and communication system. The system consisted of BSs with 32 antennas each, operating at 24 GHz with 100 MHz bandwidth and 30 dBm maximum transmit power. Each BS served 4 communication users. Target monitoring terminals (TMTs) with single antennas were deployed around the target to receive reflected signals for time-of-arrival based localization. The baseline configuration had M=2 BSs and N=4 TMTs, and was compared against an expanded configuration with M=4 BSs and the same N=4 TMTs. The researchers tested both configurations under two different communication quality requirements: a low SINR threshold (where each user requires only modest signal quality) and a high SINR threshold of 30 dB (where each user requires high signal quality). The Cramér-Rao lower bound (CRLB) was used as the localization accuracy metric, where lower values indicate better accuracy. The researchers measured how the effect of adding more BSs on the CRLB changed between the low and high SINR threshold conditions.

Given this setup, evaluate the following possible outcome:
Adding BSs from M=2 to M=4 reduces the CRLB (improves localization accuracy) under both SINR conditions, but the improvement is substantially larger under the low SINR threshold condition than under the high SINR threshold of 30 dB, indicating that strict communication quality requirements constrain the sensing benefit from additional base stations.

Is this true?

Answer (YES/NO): NO